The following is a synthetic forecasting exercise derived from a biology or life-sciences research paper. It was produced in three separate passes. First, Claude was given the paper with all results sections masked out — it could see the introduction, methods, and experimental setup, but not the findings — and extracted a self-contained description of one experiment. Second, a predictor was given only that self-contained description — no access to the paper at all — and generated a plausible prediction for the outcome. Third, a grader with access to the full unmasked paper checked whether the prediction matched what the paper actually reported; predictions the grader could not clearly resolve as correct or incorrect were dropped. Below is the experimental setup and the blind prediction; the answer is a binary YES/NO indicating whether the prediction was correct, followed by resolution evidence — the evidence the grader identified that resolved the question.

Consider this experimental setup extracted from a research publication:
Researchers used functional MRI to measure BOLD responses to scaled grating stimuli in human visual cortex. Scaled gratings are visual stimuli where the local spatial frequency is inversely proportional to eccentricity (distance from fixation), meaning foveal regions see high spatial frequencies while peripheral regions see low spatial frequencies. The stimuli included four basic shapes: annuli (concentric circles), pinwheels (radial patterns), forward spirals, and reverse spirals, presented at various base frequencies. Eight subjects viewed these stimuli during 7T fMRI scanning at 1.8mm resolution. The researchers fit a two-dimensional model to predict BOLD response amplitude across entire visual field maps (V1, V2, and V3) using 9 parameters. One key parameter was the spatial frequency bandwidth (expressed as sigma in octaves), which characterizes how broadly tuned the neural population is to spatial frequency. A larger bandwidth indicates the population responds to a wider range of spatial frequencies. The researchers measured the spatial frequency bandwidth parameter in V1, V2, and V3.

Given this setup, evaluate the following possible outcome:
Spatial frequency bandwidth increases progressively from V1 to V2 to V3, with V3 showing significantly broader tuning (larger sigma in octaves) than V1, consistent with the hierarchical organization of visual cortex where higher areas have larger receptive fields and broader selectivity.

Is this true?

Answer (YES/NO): YES